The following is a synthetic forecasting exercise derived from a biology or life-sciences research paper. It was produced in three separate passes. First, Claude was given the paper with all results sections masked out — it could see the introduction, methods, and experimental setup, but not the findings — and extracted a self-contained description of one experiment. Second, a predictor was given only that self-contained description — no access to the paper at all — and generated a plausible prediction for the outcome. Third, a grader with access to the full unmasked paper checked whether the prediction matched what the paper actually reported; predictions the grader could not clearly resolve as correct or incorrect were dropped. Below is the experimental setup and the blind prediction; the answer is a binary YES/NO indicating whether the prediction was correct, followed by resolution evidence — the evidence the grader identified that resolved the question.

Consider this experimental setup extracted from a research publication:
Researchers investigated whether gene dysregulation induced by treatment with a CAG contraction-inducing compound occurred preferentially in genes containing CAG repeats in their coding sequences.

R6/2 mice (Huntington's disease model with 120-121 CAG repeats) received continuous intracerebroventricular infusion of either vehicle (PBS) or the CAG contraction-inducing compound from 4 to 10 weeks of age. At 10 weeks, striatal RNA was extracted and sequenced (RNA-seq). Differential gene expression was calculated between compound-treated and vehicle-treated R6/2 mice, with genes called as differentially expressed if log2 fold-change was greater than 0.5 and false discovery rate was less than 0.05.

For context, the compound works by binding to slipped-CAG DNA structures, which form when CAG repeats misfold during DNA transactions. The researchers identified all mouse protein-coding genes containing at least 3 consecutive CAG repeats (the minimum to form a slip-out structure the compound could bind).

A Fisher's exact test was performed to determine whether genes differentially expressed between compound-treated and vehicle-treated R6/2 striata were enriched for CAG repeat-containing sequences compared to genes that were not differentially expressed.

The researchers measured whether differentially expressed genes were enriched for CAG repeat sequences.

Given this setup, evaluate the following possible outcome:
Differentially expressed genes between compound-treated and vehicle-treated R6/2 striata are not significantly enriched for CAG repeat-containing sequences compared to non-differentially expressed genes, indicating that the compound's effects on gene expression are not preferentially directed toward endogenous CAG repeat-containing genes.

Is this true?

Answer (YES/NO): YES